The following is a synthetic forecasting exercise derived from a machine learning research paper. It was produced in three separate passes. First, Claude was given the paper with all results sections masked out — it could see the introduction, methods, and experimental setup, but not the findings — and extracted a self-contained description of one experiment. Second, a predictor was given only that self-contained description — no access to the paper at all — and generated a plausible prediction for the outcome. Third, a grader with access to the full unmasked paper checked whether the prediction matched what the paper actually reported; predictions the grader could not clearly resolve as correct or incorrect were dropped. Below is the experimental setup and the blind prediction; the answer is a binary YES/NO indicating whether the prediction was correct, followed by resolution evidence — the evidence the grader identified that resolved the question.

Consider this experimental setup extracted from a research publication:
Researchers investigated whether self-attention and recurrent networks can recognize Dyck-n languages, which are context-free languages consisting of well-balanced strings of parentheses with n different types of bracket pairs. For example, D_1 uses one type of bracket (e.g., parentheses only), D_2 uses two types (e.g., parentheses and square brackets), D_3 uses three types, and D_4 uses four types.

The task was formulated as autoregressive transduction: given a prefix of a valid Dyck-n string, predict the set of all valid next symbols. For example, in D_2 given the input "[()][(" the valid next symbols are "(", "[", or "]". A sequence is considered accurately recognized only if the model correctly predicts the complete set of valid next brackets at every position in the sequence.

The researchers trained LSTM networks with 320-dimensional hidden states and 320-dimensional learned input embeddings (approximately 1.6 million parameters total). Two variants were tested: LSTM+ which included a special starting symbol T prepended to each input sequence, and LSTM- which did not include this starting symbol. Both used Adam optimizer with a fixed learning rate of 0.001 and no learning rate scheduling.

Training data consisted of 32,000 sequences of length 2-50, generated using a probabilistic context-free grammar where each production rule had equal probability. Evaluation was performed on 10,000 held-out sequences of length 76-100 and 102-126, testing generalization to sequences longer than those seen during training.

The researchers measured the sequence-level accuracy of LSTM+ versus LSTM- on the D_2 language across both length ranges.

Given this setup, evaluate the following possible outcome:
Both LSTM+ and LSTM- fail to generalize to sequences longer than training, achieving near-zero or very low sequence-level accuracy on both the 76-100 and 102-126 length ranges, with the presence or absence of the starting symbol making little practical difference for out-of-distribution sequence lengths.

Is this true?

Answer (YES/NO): NO